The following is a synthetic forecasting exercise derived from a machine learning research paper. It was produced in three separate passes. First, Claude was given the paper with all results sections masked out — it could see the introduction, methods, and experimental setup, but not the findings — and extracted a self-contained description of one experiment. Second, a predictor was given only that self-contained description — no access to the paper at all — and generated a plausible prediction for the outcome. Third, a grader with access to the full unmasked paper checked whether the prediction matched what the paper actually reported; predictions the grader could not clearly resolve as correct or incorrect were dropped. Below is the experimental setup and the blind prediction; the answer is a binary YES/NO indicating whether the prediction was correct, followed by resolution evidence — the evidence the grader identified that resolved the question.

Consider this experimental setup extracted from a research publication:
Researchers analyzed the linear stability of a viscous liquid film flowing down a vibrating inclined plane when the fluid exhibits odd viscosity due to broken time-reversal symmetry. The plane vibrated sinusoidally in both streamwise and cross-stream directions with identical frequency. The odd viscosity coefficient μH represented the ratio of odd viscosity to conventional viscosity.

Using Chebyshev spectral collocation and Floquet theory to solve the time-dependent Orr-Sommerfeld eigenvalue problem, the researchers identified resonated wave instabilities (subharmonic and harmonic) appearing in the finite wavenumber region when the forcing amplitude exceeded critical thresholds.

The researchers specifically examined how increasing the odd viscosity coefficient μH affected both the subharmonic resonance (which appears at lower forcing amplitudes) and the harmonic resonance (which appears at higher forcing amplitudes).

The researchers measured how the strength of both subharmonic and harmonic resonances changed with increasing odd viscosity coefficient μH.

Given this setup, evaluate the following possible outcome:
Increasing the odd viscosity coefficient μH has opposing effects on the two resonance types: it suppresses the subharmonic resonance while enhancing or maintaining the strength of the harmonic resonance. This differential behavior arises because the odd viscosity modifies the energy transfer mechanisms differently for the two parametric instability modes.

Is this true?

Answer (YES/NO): NO